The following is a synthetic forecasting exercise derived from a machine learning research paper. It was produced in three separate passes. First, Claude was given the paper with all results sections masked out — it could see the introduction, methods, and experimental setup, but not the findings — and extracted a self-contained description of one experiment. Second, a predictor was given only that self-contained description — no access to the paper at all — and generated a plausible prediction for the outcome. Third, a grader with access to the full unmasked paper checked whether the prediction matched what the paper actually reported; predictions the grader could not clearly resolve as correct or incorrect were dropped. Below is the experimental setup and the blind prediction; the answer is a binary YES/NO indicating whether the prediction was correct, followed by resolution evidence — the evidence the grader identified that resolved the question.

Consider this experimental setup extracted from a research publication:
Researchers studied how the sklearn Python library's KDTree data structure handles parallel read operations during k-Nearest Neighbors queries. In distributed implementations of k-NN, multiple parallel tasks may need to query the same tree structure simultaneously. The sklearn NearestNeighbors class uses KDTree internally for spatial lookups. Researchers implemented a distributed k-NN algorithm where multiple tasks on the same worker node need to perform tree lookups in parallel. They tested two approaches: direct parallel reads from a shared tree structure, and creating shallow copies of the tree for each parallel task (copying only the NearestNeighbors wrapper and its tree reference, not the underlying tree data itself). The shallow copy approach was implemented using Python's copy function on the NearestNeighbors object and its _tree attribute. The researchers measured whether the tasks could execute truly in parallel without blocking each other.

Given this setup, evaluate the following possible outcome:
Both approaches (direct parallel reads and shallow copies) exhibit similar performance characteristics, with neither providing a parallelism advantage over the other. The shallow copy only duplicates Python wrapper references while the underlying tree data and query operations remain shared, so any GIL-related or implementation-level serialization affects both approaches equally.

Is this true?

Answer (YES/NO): NO